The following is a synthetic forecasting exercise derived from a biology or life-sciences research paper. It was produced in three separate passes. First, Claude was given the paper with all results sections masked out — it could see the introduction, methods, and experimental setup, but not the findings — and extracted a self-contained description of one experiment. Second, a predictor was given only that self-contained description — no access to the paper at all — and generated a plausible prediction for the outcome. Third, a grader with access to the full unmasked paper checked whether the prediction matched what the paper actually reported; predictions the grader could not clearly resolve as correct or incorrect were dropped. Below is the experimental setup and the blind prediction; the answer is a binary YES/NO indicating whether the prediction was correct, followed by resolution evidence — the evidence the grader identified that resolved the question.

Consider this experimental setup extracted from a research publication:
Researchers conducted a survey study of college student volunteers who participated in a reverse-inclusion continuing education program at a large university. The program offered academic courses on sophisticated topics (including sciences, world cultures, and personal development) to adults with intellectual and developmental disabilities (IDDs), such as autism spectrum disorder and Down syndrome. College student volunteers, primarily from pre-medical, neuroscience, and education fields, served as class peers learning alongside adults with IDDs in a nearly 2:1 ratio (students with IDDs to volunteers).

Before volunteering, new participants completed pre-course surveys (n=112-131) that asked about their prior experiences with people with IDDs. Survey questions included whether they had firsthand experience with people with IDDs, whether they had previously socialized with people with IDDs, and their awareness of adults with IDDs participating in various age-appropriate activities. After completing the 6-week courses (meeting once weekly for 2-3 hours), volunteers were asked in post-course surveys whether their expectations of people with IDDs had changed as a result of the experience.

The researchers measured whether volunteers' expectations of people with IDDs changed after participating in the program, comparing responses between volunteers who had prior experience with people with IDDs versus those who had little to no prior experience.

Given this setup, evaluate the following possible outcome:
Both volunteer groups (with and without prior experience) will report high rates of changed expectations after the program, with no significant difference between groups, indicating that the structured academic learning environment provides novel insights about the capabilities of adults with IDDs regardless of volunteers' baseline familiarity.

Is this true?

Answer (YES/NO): YES